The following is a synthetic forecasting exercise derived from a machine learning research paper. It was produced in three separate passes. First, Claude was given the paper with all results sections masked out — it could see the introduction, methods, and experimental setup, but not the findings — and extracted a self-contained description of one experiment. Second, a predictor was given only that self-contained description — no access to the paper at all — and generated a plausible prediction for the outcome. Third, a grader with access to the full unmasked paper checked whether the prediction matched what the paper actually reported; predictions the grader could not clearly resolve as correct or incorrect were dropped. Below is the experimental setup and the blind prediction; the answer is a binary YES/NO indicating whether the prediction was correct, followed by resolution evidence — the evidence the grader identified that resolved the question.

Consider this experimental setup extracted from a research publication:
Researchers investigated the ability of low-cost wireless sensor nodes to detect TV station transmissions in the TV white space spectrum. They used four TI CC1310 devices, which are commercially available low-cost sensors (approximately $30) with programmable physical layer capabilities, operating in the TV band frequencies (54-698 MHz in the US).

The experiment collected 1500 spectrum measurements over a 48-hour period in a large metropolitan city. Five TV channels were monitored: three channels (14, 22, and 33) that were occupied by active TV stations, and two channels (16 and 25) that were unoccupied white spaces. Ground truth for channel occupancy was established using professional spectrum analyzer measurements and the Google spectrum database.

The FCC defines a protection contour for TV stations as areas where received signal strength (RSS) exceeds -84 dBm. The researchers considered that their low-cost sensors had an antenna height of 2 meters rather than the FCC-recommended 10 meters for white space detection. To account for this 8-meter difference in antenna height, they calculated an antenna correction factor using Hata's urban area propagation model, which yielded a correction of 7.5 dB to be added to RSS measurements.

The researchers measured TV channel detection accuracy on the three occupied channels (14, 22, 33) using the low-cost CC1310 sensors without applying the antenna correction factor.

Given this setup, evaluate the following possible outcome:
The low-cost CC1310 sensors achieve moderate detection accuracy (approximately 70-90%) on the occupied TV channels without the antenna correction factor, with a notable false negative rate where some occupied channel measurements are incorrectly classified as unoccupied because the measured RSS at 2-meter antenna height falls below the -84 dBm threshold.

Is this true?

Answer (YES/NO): NO